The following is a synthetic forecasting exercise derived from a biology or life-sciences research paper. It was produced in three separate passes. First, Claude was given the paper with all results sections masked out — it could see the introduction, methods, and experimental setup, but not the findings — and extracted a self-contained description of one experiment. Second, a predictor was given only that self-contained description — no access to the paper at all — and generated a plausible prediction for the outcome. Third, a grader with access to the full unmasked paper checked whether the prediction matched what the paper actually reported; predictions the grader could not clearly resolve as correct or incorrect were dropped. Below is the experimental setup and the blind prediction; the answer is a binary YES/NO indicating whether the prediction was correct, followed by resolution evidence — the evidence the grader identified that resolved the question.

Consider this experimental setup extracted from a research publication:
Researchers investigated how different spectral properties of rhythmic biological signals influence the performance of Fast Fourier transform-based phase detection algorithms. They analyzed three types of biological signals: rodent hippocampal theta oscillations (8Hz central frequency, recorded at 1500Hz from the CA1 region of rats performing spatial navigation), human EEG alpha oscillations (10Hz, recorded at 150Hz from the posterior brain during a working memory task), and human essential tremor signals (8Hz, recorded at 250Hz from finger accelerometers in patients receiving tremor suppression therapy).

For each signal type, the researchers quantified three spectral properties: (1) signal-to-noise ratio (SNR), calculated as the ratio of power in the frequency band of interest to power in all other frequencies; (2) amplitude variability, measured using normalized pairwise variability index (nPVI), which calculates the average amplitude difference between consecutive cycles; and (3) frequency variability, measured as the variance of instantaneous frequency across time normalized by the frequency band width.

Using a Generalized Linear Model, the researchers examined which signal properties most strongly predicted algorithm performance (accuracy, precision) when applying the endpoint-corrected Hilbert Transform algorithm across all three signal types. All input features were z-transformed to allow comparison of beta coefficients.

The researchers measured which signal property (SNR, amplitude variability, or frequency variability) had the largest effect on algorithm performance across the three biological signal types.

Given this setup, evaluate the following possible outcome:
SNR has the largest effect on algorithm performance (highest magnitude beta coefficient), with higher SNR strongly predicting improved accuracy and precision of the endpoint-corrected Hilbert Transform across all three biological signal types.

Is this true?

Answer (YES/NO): NO